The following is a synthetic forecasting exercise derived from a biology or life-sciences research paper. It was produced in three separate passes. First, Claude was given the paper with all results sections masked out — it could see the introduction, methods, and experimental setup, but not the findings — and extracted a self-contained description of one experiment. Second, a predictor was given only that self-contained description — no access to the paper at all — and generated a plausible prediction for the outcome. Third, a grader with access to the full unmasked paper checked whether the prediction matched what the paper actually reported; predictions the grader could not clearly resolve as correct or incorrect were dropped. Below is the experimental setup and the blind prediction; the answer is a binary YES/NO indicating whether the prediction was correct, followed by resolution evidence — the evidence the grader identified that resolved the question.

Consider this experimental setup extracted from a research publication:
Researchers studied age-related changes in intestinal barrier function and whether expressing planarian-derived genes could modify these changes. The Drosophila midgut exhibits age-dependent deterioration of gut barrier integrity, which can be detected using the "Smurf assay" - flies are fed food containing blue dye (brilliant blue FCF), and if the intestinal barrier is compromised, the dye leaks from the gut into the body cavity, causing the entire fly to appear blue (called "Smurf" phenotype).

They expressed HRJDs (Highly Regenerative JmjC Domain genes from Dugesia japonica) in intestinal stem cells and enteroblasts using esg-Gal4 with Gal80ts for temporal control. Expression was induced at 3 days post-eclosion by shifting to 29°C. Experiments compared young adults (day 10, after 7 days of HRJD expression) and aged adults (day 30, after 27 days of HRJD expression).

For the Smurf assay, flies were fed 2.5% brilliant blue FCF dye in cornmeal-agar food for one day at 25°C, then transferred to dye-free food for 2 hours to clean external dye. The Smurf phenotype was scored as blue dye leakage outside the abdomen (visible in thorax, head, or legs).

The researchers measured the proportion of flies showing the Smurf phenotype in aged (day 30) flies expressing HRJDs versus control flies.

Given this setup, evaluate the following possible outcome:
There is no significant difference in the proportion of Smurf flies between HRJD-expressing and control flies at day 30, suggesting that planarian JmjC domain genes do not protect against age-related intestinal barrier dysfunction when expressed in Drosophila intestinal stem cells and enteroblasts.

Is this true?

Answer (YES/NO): NO